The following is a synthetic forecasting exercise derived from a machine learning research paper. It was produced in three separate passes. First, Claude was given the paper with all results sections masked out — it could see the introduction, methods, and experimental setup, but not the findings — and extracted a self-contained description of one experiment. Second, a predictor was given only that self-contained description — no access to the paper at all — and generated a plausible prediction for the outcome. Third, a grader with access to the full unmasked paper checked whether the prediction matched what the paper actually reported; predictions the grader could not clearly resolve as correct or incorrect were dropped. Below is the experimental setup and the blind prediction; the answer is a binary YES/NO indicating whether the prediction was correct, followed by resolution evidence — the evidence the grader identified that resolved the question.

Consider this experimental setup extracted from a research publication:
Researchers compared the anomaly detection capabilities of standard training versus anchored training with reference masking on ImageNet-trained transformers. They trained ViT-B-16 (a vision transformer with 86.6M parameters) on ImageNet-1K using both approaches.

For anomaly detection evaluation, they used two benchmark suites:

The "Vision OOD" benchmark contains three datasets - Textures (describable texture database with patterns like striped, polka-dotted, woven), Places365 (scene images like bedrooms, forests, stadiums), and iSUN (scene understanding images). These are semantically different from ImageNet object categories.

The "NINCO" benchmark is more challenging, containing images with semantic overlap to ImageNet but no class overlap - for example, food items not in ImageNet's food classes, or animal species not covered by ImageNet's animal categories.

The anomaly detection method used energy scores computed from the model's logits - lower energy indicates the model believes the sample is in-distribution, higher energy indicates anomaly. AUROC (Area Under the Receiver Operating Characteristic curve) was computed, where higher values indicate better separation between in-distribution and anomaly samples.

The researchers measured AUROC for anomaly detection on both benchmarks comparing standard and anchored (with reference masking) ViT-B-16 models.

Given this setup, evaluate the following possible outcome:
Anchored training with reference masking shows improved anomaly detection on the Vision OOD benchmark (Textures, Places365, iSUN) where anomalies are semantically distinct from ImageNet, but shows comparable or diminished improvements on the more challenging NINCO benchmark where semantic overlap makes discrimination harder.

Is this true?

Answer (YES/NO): NO